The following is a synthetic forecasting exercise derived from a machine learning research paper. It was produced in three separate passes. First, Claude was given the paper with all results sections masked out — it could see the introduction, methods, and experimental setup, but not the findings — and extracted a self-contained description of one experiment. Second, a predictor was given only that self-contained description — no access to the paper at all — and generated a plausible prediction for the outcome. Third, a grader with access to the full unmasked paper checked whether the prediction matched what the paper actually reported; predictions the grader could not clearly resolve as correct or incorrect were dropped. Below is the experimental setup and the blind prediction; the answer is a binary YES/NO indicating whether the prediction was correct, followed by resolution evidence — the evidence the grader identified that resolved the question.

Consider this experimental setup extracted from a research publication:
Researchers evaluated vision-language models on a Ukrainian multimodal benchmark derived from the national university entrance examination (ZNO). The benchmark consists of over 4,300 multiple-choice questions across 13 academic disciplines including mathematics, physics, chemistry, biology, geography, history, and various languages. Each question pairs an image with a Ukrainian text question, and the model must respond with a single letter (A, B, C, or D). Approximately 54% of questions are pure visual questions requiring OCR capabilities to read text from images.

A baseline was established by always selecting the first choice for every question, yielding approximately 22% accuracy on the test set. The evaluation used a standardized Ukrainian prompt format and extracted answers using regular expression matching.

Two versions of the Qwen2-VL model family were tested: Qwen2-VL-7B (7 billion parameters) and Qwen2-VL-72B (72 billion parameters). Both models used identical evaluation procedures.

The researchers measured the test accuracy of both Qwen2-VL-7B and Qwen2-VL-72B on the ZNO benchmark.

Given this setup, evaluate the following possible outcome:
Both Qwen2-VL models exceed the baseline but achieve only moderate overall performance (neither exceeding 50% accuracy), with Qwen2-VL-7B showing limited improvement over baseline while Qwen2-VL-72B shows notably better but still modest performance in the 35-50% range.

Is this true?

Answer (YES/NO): NO